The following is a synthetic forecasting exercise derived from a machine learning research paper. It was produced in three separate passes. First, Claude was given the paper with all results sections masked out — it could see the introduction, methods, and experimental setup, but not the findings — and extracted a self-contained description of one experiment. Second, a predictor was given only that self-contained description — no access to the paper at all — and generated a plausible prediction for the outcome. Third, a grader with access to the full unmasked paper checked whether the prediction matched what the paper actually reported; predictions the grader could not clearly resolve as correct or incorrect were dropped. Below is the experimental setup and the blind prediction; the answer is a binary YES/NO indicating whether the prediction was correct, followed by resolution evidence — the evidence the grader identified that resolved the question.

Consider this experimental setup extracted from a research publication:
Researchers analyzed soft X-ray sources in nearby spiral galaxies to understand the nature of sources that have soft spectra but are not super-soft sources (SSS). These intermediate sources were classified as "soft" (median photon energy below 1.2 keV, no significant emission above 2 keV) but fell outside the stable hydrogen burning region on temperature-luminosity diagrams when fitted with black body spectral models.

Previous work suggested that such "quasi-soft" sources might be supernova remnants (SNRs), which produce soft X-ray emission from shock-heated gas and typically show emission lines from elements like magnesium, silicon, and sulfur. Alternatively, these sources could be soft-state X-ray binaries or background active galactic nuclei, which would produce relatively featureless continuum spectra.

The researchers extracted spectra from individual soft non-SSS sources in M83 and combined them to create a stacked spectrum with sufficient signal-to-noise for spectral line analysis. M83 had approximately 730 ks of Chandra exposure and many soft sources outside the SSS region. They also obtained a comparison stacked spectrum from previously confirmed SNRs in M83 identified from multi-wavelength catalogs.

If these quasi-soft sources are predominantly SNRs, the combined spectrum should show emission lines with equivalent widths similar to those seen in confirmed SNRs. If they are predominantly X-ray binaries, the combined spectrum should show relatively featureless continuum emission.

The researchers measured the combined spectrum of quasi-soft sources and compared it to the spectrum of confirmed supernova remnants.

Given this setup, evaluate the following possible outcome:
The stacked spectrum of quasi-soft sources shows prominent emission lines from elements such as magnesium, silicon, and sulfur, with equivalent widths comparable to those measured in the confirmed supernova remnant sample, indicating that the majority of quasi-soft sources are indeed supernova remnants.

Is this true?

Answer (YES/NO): YES